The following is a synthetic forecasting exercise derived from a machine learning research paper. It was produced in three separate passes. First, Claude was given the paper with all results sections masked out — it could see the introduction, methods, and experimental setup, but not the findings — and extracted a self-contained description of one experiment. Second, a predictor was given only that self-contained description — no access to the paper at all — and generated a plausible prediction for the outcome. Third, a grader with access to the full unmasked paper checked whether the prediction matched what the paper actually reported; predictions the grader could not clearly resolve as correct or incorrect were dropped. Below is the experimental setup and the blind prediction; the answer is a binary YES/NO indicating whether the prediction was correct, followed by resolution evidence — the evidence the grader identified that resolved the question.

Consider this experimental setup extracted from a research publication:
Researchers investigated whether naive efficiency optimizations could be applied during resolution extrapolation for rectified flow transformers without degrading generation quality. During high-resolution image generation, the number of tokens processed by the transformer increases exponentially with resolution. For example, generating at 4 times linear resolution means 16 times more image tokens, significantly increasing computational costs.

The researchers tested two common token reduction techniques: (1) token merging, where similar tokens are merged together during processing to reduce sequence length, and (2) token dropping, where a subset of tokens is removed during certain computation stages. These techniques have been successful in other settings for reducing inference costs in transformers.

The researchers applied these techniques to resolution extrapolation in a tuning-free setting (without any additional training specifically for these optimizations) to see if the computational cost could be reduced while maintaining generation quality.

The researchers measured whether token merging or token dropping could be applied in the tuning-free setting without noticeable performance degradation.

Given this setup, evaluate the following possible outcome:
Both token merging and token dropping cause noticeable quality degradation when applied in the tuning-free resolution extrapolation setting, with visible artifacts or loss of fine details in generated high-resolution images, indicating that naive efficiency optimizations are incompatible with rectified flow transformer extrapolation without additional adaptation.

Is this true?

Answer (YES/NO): YES